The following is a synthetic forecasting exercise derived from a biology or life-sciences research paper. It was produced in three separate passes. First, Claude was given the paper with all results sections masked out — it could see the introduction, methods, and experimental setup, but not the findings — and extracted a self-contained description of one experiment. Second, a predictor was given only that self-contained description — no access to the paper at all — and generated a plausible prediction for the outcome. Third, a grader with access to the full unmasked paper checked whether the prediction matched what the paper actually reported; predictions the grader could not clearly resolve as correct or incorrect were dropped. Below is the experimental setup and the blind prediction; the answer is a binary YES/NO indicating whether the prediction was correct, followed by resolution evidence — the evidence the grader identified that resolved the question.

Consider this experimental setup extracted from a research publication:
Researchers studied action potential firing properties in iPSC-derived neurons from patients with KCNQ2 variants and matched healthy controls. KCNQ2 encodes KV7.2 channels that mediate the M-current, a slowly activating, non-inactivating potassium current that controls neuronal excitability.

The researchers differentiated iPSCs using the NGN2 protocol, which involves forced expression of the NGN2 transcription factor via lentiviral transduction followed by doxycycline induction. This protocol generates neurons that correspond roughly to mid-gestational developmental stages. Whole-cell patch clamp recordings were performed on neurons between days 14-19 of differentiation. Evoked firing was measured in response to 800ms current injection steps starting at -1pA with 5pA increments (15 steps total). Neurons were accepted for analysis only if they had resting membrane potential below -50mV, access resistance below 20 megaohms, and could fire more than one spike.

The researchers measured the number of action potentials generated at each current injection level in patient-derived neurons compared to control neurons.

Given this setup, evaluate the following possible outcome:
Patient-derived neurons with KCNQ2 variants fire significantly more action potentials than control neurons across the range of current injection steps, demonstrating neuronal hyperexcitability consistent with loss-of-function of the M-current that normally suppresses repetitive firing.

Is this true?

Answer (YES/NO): NO